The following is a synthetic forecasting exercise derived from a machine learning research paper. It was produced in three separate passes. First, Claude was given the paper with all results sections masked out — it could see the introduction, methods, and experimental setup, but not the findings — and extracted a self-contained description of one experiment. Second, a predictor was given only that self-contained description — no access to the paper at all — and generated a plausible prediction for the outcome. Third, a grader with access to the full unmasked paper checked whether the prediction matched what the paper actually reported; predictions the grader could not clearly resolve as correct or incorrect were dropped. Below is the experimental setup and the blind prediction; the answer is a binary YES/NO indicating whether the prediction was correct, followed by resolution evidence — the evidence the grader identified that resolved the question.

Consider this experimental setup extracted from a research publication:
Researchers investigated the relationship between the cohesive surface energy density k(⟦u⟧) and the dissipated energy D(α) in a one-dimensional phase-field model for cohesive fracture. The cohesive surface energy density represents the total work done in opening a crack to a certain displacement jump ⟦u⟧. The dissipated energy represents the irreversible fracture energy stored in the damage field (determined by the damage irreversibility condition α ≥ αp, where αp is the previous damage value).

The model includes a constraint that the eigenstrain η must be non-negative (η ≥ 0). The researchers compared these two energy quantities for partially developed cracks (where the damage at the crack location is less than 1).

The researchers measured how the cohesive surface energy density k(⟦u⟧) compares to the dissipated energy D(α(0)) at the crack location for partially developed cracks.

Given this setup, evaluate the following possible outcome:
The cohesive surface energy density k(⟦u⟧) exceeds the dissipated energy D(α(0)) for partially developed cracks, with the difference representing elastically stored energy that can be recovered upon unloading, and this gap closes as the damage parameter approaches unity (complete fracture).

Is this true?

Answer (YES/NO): YES